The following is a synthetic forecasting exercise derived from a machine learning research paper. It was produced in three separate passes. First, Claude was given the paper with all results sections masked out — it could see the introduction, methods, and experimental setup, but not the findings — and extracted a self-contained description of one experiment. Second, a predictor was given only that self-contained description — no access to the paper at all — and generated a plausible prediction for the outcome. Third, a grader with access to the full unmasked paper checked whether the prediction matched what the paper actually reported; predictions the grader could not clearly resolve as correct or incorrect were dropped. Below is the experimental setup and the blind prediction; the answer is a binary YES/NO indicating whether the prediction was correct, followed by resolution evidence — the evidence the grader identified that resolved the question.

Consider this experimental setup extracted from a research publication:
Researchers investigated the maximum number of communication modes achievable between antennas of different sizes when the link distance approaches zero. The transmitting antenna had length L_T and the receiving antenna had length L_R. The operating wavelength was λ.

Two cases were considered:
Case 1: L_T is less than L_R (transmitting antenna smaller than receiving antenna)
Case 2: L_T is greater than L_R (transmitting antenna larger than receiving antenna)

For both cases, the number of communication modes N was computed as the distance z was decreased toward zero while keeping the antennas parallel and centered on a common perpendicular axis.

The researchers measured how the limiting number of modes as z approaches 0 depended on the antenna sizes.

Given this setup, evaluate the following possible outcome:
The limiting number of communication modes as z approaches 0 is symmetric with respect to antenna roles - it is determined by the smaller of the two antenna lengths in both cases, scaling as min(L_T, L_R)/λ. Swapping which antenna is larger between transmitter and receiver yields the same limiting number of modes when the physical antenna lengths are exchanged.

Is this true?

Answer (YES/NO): YES